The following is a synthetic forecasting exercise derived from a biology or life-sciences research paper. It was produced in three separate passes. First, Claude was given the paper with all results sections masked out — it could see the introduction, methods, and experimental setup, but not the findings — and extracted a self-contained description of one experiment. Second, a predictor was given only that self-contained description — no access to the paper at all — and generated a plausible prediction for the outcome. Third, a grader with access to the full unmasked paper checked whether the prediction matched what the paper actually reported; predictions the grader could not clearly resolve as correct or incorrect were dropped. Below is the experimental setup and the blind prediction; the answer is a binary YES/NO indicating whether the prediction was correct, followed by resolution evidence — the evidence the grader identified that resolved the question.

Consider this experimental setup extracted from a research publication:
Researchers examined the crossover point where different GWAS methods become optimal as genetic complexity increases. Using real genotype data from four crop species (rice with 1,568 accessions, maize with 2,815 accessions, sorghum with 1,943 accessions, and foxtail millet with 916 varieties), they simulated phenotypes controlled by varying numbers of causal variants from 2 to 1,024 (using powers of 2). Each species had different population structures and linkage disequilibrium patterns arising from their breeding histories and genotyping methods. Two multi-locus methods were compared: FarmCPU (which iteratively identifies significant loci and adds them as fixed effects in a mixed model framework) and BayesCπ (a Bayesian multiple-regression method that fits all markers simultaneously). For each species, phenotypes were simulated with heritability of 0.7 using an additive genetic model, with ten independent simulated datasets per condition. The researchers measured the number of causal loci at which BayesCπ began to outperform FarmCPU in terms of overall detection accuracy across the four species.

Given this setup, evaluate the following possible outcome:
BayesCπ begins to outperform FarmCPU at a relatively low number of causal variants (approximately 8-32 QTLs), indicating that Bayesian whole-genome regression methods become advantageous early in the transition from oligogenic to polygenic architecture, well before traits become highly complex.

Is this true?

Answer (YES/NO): NO